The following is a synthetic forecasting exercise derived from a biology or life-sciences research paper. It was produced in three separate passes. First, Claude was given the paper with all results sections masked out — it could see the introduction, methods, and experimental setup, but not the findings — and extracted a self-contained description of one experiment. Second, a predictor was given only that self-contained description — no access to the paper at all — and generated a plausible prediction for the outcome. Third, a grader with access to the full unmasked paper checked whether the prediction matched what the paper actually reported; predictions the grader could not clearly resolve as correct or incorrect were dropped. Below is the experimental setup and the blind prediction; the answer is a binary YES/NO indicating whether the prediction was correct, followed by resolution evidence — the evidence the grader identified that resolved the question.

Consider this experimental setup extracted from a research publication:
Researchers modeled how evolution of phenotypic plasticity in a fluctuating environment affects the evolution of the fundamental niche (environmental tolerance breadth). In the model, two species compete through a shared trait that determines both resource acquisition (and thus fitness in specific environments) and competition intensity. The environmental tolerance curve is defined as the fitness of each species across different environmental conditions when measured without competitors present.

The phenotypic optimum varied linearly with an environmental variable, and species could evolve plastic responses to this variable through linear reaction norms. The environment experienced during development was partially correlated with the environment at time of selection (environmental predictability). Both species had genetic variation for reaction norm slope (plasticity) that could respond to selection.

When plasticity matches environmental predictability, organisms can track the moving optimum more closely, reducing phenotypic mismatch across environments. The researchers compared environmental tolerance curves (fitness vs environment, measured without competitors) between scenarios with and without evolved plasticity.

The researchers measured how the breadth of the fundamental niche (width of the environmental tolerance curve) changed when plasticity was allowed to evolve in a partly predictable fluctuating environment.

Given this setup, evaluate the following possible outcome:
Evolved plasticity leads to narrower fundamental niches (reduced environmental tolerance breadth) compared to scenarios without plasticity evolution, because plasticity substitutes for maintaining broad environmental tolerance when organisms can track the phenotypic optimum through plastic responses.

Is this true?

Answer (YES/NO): NO